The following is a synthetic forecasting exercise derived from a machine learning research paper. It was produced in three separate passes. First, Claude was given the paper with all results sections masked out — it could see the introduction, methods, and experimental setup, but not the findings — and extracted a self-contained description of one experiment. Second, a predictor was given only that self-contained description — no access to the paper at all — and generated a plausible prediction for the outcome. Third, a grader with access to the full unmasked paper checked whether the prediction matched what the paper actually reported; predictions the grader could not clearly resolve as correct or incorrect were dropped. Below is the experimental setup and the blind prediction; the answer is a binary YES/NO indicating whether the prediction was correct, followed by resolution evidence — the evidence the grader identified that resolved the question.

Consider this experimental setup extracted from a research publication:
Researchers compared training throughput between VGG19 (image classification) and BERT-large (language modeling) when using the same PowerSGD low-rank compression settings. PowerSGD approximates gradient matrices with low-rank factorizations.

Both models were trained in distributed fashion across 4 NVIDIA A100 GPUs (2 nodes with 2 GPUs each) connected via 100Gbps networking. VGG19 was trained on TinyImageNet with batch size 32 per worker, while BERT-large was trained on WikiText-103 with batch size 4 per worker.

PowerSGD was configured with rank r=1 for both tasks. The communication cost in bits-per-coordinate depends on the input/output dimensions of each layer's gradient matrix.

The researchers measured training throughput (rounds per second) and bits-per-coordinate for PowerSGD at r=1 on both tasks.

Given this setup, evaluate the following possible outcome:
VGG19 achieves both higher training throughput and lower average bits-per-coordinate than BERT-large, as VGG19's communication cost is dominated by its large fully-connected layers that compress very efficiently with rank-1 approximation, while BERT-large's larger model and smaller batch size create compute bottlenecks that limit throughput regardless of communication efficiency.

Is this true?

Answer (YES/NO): YES